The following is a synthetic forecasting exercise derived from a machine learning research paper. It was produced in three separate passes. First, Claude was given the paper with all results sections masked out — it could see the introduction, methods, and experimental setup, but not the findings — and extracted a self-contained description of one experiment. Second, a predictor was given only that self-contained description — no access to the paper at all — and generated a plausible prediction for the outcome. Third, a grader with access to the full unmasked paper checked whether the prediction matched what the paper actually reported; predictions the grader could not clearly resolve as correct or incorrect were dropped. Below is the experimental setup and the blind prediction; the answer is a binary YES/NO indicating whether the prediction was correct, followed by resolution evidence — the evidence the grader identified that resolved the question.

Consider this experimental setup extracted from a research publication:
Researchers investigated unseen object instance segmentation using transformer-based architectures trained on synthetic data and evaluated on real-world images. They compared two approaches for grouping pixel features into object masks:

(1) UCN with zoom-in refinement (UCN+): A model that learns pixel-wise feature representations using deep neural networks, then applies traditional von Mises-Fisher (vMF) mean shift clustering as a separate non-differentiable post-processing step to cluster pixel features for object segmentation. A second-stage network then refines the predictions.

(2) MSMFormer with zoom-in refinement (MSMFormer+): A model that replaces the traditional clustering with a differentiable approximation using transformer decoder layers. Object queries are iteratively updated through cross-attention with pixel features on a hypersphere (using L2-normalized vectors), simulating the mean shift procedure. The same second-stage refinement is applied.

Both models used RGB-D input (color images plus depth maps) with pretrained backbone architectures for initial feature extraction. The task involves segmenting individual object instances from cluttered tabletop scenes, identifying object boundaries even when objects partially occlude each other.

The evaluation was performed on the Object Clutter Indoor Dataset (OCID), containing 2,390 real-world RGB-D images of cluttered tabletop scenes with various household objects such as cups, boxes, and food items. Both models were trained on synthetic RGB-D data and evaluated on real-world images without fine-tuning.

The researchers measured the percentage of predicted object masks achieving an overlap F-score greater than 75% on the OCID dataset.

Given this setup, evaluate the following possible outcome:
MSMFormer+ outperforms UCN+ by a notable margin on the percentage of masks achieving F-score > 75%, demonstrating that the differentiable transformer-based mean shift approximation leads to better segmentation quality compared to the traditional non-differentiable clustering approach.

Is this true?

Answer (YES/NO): NO